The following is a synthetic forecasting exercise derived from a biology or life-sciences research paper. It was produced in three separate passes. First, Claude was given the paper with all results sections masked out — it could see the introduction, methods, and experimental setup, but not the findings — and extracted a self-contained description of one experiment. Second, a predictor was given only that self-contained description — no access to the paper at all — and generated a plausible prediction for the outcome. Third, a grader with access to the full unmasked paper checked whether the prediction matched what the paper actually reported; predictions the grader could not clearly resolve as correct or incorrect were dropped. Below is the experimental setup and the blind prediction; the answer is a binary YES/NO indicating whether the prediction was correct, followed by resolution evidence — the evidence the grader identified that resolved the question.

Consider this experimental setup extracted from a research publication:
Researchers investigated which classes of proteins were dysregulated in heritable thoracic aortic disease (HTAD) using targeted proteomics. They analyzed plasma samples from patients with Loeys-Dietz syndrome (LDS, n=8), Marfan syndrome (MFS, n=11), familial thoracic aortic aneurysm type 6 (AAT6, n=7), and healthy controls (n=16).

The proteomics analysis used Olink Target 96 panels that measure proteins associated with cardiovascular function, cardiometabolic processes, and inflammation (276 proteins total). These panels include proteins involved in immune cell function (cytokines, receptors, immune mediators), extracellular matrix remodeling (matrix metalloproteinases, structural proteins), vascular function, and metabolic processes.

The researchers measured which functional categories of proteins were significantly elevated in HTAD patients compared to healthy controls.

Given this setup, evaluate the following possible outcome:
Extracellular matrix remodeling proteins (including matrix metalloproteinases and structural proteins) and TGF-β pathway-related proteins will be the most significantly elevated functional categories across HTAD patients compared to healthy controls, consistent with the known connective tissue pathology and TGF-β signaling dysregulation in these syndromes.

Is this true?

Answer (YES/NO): NO